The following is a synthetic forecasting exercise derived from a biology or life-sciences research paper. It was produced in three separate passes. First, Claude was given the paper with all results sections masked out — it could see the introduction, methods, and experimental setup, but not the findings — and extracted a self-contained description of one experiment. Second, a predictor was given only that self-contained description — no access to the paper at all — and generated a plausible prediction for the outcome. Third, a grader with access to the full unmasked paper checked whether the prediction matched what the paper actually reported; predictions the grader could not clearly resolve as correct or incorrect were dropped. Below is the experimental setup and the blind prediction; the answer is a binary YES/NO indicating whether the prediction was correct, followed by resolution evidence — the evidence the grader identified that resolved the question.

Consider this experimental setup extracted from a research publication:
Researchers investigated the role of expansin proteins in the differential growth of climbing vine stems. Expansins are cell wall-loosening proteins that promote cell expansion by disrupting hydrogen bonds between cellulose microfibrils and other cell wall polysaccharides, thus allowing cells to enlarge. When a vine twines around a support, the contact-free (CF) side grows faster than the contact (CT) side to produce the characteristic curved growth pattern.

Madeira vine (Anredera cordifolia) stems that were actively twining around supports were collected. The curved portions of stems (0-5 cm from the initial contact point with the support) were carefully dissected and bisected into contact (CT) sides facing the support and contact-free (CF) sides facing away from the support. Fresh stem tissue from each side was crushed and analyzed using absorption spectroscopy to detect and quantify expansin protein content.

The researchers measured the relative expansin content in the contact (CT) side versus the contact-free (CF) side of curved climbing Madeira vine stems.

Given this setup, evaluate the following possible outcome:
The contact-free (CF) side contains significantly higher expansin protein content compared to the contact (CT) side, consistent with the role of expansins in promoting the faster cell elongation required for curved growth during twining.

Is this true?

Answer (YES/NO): YES